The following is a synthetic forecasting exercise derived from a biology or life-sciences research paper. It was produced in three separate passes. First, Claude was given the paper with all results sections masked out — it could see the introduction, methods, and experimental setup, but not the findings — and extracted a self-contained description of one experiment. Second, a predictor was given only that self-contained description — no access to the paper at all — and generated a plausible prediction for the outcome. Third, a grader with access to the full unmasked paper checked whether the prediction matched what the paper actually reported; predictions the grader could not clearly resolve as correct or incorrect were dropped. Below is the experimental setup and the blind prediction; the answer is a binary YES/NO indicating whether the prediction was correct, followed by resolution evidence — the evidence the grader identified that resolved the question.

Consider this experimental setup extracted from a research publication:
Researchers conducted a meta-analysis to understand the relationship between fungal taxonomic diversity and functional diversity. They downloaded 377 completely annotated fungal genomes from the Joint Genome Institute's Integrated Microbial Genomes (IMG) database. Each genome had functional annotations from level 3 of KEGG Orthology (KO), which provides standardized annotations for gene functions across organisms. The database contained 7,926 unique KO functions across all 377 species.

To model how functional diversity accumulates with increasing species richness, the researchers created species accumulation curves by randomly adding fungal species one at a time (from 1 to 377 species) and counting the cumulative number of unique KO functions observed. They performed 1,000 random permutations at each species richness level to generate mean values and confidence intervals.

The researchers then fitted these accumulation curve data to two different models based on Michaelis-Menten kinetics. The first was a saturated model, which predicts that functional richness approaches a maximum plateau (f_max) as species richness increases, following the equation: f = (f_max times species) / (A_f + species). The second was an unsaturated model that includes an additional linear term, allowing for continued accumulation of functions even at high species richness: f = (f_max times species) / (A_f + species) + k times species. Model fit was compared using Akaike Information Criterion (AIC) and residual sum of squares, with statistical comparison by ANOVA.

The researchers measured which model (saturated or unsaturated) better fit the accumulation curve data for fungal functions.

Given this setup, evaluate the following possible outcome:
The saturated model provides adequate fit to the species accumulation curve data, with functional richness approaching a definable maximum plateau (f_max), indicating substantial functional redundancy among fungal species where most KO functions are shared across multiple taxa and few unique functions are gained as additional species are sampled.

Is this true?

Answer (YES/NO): NO